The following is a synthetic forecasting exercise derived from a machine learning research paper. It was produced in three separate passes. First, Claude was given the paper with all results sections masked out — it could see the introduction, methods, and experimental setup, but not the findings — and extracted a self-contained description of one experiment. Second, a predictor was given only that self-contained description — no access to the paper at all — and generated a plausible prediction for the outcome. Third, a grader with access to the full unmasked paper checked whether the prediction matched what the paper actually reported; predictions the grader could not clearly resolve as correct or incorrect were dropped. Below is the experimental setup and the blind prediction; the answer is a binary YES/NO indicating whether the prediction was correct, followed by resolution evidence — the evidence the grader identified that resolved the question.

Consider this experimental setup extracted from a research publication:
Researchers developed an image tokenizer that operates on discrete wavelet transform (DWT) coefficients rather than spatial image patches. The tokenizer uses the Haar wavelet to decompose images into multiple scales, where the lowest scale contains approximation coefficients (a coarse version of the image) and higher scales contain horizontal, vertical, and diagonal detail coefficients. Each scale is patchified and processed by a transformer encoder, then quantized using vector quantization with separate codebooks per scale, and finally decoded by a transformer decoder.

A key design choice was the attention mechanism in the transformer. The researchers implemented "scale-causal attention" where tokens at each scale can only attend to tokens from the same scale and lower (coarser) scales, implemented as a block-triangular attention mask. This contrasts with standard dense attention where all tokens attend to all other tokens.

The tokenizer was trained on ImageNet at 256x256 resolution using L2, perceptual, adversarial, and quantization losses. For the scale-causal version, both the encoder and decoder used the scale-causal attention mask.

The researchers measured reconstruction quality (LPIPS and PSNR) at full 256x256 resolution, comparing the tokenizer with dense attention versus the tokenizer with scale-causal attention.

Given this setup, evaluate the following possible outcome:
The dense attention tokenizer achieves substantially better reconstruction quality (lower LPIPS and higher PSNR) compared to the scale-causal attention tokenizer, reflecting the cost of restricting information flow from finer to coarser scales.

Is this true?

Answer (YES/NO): NO